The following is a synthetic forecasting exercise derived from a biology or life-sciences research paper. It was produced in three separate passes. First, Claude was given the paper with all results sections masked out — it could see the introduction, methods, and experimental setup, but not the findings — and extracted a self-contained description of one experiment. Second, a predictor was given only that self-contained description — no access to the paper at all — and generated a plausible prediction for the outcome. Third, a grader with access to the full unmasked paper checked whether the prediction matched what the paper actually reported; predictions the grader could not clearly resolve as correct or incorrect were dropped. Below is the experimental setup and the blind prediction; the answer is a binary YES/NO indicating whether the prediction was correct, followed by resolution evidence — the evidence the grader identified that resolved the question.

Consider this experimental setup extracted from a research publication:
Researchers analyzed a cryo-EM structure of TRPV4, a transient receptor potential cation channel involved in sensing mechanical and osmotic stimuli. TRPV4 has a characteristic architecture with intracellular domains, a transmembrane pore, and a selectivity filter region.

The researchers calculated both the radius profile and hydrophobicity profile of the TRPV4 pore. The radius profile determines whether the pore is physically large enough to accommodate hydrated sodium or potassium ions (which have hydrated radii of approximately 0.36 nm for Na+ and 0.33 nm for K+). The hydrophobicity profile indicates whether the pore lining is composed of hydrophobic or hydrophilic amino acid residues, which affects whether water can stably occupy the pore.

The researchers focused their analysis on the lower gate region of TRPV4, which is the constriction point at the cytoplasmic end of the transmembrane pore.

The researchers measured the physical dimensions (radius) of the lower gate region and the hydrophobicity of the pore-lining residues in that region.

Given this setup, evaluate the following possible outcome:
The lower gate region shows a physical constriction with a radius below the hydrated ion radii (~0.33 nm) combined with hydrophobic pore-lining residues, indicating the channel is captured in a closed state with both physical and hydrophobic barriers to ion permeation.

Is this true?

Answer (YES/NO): NO